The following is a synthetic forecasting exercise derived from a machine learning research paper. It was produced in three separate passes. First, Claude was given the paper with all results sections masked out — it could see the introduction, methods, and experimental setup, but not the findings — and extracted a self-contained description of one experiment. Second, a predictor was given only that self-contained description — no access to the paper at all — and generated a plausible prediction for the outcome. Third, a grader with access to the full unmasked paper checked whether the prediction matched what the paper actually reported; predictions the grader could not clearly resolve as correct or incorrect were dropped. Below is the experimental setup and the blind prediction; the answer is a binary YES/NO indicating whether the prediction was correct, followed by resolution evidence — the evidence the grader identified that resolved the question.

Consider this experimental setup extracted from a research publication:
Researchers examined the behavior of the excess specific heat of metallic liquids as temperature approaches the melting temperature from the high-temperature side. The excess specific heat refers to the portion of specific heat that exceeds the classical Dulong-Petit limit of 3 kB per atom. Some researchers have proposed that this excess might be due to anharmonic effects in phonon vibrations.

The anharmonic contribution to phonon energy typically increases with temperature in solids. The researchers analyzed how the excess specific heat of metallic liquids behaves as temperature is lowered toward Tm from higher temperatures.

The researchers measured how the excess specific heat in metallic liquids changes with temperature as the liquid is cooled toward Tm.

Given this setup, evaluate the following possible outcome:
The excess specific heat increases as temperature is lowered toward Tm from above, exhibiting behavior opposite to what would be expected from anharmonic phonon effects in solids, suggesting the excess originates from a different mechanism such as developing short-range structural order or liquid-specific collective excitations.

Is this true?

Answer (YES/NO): YES